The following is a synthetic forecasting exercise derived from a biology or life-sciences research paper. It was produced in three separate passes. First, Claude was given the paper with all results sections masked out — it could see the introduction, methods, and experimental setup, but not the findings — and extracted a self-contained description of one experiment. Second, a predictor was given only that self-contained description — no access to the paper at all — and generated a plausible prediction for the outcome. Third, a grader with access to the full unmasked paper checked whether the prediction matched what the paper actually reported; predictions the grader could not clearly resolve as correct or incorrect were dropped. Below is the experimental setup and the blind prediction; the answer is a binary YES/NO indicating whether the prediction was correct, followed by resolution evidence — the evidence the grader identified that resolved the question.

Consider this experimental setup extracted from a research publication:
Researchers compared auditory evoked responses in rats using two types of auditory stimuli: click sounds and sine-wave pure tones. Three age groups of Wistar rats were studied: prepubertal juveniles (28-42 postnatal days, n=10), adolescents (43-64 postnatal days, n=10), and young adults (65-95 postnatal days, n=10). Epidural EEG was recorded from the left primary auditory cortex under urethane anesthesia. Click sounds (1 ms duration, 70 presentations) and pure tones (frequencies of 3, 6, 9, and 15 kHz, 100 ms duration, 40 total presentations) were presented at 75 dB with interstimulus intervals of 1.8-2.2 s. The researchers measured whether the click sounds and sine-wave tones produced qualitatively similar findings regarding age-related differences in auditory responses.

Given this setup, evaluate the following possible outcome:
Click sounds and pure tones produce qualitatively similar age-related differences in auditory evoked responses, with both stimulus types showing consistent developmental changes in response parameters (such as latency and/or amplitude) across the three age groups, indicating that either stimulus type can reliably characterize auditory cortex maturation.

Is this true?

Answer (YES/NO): YES